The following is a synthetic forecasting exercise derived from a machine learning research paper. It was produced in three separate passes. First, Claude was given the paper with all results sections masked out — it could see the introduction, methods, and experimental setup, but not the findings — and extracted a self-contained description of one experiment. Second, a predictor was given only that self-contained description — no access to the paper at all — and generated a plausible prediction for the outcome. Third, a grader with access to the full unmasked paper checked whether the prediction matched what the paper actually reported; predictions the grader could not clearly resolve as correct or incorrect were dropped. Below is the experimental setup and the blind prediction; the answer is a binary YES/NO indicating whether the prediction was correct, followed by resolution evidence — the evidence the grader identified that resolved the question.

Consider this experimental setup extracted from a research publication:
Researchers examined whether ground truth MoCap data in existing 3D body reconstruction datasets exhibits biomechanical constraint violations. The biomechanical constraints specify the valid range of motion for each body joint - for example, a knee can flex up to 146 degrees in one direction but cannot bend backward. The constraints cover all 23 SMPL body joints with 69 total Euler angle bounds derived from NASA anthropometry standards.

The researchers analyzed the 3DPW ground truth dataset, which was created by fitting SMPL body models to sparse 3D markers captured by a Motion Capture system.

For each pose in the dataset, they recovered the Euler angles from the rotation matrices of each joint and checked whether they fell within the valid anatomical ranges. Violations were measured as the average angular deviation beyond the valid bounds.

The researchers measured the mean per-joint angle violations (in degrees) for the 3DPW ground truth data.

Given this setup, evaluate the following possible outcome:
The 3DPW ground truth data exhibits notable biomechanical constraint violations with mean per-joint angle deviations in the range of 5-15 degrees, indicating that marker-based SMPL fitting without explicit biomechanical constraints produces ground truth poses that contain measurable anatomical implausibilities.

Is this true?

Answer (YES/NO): NO